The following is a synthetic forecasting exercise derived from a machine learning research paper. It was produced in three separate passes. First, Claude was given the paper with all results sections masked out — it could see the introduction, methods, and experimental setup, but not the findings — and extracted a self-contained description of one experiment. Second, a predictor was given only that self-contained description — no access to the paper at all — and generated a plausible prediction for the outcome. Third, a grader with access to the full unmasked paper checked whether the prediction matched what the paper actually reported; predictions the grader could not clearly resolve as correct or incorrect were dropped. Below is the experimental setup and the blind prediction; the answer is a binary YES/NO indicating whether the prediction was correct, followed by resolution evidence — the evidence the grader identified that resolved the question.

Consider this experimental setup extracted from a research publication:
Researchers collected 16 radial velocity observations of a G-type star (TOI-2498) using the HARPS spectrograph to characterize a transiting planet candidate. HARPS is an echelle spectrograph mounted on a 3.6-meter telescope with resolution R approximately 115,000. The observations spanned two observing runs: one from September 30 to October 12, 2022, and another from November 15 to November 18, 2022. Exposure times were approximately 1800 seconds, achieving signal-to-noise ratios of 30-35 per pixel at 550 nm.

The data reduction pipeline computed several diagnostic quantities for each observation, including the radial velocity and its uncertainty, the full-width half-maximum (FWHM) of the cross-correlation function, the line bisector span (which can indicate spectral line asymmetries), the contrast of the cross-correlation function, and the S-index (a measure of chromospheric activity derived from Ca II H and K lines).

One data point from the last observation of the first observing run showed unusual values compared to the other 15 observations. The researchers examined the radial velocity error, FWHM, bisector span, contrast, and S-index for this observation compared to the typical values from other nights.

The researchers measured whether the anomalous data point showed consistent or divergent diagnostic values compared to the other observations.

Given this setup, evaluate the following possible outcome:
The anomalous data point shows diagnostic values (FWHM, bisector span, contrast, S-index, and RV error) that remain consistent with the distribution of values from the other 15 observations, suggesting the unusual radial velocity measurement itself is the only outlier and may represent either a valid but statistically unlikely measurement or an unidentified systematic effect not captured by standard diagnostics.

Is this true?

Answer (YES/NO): NO